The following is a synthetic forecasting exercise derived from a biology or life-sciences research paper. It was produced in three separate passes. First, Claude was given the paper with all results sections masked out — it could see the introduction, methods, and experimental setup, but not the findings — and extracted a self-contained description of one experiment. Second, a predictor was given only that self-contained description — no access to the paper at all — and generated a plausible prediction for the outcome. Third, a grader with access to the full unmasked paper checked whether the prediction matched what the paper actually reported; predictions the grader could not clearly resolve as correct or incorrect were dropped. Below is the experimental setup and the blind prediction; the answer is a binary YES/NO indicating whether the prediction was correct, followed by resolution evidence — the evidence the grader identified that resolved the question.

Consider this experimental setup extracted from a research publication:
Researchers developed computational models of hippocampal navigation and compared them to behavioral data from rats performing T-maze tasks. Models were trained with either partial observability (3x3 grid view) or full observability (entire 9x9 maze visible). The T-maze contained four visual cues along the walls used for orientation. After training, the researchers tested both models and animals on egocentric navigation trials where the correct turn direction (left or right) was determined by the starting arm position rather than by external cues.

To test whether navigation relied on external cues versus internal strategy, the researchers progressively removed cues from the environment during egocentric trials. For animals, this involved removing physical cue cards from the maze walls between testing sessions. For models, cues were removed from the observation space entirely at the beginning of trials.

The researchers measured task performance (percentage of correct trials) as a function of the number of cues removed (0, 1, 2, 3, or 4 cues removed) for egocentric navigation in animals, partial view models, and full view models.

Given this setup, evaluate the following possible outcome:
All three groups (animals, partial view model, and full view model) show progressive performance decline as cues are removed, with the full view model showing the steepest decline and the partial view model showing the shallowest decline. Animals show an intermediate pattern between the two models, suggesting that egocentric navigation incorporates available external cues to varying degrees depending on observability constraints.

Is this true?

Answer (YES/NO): NO